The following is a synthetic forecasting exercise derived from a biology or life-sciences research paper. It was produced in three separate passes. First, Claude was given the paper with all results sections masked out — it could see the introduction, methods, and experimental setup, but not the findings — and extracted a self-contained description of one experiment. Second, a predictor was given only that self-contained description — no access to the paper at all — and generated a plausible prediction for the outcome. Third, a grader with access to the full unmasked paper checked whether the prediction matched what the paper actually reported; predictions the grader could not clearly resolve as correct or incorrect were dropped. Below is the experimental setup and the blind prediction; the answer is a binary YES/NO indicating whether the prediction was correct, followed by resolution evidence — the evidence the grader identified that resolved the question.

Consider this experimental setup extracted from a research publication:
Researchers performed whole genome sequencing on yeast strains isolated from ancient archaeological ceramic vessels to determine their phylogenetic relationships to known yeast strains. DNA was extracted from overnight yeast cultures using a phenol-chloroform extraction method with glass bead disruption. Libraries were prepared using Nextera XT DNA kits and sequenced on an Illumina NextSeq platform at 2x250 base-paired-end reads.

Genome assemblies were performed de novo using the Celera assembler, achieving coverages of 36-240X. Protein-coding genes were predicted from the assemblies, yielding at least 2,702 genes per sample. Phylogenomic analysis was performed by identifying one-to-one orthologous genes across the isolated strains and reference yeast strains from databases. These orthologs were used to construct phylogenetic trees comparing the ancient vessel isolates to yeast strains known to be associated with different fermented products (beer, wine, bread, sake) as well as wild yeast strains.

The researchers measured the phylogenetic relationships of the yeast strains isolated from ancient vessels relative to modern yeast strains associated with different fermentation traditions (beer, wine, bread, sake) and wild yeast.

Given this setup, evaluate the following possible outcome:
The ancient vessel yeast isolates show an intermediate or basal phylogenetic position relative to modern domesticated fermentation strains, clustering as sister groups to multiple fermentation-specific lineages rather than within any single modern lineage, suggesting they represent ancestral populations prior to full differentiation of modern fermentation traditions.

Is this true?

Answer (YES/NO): NO